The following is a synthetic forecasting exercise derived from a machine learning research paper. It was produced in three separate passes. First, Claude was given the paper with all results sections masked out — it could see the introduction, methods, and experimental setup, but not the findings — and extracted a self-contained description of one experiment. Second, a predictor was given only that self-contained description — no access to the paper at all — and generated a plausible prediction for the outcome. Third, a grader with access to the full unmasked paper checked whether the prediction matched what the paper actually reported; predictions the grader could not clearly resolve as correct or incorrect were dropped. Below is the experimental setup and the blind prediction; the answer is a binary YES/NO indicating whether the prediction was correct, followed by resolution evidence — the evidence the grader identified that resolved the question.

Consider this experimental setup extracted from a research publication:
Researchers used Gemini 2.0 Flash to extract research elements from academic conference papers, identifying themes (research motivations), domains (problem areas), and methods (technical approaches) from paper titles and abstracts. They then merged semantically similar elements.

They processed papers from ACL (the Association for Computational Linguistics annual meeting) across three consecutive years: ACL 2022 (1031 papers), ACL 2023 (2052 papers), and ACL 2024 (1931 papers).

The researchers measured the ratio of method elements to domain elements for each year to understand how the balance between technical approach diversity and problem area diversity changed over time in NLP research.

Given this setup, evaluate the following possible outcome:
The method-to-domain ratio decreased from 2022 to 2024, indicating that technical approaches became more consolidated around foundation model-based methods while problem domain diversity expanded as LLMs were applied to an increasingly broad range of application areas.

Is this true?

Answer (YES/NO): YES